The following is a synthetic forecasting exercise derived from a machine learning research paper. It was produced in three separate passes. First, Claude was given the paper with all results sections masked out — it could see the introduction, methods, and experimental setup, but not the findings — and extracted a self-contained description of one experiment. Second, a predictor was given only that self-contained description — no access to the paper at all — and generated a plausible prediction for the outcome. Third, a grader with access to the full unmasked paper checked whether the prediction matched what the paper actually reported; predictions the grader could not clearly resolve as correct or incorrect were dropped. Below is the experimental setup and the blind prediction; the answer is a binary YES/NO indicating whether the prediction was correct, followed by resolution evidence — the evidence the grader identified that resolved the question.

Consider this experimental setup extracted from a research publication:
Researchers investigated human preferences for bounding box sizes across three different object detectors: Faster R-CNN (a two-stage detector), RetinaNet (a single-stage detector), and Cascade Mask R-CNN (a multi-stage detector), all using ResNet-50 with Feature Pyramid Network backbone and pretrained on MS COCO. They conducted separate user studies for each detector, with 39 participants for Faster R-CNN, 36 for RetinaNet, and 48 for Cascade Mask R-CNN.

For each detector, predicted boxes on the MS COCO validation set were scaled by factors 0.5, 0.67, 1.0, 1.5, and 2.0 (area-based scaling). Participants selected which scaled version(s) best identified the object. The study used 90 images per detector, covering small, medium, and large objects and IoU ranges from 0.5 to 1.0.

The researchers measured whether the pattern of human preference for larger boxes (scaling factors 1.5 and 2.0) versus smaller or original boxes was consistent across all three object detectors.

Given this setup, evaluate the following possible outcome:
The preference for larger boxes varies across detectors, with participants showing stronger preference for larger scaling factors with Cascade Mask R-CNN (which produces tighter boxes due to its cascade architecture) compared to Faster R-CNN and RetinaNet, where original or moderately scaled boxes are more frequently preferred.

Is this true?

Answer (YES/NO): NO